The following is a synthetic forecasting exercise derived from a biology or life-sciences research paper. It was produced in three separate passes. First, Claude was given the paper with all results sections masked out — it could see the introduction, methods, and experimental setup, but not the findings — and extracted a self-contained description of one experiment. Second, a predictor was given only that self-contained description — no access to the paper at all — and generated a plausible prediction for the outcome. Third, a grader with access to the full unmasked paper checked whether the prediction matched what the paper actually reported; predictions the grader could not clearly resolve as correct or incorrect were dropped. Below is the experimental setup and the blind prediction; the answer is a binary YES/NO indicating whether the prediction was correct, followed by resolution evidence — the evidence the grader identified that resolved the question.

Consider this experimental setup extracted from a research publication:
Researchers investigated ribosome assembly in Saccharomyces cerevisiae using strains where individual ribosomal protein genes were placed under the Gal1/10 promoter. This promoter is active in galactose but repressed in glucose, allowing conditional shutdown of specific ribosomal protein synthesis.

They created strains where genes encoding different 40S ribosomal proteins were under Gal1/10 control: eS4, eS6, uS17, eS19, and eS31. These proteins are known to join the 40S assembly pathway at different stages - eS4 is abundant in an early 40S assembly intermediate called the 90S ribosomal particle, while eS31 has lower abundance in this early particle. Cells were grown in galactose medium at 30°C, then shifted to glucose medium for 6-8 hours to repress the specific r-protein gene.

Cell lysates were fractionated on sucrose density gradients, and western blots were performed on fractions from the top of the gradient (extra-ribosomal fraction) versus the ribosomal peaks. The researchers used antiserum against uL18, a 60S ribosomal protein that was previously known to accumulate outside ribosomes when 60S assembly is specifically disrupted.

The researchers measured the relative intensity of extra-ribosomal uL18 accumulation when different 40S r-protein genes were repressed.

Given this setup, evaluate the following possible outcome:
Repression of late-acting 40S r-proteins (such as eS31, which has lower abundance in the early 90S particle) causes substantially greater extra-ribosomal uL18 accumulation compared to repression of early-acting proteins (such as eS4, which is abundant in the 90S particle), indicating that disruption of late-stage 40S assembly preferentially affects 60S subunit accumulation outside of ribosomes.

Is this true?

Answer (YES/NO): NO